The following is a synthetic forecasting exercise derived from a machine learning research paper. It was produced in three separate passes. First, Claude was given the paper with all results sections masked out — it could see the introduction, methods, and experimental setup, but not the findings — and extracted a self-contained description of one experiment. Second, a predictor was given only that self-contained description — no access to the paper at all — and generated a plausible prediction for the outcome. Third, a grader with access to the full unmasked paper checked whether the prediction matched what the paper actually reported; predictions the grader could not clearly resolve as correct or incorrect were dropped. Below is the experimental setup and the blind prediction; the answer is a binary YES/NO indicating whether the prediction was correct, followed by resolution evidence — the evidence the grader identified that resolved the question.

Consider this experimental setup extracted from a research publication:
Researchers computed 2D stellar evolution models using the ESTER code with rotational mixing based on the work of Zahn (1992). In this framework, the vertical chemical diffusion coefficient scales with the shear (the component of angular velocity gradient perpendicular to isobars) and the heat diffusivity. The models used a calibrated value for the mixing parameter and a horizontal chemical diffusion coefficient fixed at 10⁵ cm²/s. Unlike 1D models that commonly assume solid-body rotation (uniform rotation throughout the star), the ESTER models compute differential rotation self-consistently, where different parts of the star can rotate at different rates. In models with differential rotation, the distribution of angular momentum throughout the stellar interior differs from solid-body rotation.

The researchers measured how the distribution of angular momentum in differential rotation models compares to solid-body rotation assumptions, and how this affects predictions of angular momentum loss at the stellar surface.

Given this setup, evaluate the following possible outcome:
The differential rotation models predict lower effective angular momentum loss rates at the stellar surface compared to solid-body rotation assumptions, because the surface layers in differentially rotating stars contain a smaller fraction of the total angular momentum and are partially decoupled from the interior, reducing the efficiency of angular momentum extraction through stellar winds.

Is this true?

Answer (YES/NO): YES